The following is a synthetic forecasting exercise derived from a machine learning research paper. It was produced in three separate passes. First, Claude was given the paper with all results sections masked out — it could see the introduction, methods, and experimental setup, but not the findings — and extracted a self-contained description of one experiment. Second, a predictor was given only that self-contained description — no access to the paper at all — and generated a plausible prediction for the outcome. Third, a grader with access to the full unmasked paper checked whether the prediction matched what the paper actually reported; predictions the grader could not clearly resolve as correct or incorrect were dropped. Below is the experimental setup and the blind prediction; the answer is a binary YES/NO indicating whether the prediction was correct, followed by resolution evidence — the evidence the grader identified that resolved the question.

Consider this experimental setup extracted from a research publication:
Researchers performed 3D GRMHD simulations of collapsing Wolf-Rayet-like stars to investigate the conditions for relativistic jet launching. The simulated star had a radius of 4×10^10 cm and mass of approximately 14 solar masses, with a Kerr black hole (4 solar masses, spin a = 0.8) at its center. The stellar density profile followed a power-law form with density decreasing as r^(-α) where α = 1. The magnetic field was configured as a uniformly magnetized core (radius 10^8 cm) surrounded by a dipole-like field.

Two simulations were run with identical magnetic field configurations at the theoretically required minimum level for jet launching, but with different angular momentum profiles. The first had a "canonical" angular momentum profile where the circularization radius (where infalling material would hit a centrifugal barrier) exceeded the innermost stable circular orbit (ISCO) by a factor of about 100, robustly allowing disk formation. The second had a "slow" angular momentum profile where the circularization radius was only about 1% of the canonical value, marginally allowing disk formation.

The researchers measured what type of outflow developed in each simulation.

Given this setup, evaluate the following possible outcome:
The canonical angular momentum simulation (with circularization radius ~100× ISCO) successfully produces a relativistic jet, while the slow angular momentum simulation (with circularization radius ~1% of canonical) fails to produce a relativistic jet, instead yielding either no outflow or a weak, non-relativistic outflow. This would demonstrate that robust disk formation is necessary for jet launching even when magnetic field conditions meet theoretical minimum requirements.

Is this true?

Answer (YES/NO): YES